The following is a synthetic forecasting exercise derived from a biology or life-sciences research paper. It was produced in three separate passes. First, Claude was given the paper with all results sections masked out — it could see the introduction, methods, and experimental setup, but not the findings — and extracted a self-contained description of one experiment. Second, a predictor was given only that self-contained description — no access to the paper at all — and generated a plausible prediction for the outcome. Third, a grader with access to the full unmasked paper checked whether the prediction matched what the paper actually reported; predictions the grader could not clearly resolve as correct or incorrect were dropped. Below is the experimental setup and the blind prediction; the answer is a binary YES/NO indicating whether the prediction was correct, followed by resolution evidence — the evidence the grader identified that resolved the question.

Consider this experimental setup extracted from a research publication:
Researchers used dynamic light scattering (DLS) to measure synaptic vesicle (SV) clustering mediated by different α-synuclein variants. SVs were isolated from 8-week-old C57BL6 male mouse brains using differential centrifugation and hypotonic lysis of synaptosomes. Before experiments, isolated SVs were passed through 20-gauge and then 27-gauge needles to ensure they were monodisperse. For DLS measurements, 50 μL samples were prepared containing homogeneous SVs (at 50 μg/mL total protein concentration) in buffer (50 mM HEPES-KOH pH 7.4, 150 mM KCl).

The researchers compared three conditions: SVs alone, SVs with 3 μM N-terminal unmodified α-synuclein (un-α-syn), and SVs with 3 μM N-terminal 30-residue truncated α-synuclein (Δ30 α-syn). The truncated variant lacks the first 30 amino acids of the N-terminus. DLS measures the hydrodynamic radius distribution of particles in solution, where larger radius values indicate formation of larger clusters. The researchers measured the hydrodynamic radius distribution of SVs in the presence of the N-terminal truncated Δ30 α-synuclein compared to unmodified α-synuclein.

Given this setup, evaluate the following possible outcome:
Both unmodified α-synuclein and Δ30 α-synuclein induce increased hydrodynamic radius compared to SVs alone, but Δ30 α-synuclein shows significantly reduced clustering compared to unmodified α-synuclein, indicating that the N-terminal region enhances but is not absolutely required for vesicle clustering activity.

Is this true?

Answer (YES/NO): NO